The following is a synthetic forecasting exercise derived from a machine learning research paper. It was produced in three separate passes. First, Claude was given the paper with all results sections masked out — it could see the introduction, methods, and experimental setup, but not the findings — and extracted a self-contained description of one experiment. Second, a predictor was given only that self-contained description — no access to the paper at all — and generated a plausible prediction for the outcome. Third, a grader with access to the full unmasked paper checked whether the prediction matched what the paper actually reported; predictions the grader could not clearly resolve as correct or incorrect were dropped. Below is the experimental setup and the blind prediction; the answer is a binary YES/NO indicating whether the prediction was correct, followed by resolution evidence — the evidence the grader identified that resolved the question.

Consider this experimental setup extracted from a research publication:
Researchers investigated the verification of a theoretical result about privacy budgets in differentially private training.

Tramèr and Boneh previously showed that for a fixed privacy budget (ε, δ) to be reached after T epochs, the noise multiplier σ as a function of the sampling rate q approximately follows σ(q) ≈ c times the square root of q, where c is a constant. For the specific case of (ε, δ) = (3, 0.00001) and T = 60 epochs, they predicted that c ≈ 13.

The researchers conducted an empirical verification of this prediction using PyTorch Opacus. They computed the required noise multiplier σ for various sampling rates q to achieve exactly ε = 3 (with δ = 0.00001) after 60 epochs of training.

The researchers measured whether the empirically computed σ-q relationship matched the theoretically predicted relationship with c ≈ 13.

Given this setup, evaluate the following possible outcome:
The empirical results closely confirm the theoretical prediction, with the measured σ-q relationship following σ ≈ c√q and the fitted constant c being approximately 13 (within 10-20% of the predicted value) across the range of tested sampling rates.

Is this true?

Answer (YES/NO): YES